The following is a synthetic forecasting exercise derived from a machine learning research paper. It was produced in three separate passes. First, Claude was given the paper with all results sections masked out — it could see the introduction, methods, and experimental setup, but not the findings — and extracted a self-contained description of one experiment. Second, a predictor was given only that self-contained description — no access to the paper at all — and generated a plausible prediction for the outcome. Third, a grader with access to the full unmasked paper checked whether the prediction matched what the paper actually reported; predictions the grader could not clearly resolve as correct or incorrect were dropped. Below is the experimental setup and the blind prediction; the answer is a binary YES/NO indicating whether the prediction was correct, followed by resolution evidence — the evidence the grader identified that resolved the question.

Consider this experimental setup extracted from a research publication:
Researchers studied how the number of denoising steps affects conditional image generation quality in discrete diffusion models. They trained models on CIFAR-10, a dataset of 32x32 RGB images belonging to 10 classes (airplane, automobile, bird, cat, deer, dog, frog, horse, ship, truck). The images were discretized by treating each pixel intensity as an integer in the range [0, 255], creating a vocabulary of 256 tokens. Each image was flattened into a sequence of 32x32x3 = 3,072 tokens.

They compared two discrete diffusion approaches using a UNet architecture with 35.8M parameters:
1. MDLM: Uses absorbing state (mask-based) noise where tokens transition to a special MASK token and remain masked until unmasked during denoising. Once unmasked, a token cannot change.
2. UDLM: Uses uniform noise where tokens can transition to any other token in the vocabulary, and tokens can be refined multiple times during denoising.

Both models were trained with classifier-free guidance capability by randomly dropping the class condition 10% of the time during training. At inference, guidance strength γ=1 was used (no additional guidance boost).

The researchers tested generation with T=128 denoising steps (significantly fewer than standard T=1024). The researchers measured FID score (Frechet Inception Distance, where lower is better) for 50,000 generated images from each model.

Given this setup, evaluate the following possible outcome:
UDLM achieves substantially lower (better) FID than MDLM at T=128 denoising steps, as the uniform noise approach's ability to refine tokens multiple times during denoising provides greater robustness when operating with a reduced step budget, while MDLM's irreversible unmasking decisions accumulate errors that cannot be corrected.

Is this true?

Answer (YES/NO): YES